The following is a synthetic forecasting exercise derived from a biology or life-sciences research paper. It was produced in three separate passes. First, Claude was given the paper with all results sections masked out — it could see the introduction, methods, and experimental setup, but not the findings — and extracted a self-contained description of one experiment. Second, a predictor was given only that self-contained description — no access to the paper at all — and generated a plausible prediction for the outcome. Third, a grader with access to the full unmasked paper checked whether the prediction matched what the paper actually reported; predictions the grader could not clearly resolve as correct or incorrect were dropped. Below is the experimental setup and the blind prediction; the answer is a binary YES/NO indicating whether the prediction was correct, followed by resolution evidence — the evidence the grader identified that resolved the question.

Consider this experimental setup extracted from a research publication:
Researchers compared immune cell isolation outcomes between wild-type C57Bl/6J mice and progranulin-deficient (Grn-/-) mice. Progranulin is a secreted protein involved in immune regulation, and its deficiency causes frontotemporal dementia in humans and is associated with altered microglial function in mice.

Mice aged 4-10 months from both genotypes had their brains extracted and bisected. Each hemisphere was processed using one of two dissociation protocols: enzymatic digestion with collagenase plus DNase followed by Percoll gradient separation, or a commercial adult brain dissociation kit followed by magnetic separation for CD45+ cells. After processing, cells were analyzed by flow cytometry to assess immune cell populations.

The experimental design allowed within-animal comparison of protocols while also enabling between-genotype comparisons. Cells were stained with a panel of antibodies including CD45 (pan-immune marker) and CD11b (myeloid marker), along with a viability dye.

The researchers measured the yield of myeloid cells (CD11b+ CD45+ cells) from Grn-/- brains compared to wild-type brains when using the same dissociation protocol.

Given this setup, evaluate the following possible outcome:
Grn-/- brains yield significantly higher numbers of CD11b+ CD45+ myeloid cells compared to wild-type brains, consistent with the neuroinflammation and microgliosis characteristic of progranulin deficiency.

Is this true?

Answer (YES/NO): NO